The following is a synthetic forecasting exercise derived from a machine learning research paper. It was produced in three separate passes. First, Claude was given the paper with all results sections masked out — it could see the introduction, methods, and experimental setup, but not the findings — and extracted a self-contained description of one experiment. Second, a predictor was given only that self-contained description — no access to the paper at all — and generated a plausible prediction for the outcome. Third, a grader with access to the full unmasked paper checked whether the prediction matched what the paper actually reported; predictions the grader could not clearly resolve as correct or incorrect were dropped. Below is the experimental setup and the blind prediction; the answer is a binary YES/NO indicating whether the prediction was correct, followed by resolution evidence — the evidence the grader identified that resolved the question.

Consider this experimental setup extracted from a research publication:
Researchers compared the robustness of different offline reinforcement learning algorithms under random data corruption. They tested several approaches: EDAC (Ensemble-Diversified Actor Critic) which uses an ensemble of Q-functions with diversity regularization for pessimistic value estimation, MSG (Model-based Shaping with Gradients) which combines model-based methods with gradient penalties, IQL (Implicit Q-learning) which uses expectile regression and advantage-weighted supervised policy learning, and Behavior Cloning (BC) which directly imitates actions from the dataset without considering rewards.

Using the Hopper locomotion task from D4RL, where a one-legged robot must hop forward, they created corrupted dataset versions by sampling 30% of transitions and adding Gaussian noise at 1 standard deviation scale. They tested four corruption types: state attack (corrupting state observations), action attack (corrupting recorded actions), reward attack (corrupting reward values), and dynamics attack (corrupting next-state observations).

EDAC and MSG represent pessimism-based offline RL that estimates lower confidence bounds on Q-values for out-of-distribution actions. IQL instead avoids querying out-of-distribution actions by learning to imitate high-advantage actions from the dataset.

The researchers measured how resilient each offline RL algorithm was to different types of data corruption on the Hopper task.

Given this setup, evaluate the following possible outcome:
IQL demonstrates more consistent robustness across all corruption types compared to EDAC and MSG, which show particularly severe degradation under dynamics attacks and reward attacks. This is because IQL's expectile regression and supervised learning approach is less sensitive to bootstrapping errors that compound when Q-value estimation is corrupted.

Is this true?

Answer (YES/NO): NO